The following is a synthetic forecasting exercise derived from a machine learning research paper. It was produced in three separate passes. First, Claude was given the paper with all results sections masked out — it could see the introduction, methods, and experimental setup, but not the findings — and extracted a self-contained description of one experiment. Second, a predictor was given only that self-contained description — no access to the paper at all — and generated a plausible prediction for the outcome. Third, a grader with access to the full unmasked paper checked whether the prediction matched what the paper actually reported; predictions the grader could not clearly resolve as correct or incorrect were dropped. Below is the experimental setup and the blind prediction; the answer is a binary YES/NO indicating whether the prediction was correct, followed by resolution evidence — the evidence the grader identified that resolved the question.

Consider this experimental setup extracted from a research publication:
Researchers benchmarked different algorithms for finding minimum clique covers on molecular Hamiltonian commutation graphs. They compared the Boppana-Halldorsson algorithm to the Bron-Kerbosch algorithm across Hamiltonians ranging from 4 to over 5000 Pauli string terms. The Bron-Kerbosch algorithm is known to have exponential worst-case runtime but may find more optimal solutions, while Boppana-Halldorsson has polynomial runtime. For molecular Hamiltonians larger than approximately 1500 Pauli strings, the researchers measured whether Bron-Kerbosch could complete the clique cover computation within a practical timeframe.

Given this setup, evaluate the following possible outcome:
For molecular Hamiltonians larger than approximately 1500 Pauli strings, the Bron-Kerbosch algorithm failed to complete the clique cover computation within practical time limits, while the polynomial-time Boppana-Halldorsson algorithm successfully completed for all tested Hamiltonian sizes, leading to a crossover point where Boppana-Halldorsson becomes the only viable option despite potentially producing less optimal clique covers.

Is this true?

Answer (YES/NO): YES